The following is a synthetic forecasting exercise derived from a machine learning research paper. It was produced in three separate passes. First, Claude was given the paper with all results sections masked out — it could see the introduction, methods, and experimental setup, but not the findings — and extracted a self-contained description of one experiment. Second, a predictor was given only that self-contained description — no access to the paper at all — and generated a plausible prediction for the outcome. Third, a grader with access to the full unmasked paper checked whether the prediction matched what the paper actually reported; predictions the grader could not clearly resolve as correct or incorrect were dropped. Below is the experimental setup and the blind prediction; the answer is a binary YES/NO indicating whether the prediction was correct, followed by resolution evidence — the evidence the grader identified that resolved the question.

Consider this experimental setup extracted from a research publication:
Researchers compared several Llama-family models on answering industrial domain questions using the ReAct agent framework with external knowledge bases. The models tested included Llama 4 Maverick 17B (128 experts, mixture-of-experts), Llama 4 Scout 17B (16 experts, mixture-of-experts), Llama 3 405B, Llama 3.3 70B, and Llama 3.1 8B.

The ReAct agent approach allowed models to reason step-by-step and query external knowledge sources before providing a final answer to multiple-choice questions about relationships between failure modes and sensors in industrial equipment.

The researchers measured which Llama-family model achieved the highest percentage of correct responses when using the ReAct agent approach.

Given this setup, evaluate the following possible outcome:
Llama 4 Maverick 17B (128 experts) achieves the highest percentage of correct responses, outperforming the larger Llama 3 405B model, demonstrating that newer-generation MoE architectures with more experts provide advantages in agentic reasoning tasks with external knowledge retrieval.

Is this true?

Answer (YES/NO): NO